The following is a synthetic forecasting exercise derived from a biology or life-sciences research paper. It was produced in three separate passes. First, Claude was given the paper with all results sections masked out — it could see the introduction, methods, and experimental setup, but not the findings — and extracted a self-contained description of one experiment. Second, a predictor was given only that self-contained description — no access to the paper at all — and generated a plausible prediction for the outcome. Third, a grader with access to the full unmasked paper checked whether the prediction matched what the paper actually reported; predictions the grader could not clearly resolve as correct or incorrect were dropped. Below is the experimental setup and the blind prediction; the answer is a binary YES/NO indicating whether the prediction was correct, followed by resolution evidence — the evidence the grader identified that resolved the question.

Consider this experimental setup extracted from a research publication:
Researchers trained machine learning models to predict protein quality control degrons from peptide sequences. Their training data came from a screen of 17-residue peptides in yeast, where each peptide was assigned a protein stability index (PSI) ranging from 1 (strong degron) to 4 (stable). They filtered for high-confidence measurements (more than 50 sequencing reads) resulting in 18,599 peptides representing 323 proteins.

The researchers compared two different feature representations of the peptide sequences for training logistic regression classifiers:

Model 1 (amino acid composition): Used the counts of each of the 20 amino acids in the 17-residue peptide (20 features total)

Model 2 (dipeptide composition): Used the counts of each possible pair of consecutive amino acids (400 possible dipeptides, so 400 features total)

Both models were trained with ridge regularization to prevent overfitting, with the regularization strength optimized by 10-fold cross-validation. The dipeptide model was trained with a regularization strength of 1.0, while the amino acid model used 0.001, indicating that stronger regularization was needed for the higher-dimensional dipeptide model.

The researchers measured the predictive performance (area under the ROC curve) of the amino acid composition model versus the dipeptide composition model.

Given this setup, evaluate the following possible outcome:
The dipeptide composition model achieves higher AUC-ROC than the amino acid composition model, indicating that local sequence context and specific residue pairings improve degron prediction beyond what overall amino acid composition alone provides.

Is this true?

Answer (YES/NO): NO